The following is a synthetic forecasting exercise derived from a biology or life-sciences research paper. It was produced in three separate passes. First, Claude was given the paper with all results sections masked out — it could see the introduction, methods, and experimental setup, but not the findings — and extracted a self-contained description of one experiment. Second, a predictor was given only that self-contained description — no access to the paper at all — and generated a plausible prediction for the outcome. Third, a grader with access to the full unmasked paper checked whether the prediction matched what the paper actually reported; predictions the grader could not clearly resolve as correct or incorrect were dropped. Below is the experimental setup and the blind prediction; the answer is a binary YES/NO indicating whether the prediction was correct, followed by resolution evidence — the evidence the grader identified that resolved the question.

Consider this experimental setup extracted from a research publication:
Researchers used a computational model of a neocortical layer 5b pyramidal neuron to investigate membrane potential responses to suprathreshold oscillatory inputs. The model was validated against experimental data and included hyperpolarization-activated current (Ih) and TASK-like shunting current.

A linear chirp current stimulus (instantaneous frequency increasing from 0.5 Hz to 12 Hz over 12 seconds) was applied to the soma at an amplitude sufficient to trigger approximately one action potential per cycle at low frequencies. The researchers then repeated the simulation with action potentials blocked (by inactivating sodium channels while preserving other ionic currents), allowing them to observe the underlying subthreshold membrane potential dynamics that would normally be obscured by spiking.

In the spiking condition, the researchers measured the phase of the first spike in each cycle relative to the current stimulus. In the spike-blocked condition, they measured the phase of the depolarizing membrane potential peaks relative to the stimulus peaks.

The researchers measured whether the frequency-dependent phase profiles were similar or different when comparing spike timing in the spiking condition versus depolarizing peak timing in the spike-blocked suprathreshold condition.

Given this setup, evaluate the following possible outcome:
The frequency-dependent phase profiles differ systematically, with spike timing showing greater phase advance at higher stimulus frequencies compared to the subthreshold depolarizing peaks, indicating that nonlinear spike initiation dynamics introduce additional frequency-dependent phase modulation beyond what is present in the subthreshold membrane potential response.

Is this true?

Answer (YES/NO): YES